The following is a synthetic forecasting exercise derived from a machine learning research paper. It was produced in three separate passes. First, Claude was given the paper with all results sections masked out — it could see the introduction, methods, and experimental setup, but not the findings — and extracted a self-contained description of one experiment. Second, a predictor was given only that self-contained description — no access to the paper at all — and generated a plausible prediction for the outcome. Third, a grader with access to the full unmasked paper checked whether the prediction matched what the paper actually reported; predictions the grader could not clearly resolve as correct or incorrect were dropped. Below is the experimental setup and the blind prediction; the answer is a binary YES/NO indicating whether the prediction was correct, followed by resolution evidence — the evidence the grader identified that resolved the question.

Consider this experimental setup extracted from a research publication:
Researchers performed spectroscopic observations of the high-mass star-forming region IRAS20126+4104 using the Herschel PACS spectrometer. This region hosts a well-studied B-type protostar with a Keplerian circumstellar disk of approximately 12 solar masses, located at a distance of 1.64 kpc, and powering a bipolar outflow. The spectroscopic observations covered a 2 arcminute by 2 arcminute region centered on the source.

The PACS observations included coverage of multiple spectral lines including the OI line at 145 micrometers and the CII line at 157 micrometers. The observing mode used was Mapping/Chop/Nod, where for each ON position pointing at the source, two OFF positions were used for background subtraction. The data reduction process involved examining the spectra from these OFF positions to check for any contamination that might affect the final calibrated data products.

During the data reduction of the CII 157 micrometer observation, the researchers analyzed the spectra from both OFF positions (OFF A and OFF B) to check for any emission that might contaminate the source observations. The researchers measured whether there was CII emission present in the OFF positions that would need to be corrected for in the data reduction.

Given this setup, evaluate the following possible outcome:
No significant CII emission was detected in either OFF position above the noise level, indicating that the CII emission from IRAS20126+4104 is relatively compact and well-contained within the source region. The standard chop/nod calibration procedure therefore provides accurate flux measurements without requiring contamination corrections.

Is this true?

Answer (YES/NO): NO